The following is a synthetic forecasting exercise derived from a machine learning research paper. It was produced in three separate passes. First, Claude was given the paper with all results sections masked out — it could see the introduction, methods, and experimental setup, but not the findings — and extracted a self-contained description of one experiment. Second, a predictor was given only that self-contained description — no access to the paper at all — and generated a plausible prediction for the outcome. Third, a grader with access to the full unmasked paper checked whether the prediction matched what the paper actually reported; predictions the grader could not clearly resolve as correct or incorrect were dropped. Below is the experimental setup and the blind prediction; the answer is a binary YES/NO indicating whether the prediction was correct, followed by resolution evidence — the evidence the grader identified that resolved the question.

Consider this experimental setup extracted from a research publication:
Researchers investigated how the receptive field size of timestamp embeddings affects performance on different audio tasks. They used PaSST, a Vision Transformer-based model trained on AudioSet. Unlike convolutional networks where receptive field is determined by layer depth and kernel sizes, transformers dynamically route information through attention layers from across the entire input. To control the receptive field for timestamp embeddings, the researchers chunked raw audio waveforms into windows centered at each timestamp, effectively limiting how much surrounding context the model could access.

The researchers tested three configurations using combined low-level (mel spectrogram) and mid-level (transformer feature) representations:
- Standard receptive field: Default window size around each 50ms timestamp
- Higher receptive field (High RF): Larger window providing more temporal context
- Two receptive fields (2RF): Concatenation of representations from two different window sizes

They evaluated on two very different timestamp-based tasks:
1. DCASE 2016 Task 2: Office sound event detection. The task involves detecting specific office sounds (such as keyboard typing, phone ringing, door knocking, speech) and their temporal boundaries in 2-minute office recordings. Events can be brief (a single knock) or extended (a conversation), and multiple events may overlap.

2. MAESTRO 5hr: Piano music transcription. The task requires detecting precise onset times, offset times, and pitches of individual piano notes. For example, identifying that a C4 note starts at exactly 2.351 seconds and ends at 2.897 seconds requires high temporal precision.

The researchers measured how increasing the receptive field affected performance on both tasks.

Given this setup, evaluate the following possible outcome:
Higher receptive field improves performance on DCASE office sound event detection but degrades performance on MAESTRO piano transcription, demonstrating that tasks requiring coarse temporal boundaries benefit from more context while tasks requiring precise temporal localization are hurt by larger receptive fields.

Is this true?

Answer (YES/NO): NO